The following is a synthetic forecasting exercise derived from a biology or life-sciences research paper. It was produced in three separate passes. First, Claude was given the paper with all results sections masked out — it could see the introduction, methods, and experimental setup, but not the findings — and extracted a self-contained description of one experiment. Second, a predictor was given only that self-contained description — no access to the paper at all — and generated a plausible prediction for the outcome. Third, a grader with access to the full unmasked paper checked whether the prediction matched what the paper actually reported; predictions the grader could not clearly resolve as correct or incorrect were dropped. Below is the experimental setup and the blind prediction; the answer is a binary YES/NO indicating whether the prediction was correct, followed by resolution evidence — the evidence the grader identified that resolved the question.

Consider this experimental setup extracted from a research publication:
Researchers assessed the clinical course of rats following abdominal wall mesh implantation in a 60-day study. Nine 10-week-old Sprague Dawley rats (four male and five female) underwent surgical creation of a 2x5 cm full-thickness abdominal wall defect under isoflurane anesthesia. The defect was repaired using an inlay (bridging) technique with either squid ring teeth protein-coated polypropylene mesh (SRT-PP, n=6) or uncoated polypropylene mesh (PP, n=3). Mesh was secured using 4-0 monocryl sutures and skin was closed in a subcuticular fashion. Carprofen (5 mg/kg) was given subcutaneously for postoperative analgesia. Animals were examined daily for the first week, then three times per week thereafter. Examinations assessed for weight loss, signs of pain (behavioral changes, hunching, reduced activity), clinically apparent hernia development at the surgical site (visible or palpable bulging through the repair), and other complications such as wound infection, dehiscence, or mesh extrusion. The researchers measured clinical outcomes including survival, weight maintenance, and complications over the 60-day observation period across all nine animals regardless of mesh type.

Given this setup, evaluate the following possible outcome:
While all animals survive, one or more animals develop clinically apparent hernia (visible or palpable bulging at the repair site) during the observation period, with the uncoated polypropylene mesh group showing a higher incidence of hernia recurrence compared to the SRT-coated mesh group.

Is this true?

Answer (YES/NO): NO